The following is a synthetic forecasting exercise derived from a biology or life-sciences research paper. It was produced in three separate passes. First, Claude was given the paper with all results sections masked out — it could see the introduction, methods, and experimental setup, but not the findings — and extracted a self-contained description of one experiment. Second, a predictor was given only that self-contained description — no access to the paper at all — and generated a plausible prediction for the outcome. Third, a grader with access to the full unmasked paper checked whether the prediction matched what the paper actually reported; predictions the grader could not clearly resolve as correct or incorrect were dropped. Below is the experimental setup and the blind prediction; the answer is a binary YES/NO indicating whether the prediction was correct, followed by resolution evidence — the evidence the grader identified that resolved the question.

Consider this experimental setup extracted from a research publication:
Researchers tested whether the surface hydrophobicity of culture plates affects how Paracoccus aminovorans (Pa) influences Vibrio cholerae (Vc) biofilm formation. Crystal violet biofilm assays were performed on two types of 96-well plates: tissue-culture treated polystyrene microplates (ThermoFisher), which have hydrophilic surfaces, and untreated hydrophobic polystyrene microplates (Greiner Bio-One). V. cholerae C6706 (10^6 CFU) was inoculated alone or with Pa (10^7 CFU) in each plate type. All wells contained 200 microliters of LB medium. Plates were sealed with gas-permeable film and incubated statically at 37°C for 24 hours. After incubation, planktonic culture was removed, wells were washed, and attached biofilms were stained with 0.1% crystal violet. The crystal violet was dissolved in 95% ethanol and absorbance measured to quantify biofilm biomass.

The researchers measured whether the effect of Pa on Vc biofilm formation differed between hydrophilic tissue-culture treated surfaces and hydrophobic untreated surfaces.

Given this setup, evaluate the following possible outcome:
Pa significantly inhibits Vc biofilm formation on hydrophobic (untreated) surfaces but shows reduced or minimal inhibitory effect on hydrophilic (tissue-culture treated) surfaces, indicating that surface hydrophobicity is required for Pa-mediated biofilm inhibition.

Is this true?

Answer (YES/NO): NO